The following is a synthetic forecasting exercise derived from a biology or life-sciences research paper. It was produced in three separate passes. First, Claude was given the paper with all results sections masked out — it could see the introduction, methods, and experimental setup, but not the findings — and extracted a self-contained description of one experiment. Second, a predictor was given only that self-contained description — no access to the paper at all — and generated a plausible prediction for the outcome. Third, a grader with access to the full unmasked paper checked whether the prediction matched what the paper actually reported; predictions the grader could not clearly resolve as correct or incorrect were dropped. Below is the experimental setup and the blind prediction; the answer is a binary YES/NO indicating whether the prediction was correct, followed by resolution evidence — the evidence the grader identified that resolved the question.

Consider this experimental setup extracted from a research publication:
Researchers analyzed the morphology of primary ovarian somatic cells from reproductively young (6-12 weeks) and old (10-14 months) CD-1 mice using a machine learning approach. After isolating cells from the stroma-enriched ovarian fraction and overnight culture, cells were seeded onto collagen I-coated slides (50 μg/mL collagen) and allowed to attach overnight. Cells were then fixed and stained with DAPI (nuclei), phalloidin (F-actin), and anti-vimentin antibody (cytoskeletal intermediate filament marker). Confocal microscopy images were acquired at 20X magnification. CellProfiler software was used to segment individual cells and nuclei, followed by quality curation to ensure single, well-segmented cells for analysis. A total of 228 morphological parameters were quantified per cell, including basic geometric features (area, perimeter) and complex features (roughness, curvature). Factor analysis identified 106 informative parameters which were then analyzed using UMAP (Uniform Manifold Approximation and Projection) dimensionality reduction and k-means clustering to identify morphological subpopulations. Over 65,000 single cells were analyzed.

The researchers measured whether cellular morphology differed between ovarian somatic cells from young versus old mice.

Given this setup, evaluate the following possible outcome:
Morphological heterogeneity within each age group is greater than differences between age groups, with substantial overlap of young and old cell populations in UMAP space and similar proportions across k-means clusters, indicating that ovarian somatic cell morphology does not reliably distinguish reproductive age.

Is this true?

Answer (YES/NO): NO